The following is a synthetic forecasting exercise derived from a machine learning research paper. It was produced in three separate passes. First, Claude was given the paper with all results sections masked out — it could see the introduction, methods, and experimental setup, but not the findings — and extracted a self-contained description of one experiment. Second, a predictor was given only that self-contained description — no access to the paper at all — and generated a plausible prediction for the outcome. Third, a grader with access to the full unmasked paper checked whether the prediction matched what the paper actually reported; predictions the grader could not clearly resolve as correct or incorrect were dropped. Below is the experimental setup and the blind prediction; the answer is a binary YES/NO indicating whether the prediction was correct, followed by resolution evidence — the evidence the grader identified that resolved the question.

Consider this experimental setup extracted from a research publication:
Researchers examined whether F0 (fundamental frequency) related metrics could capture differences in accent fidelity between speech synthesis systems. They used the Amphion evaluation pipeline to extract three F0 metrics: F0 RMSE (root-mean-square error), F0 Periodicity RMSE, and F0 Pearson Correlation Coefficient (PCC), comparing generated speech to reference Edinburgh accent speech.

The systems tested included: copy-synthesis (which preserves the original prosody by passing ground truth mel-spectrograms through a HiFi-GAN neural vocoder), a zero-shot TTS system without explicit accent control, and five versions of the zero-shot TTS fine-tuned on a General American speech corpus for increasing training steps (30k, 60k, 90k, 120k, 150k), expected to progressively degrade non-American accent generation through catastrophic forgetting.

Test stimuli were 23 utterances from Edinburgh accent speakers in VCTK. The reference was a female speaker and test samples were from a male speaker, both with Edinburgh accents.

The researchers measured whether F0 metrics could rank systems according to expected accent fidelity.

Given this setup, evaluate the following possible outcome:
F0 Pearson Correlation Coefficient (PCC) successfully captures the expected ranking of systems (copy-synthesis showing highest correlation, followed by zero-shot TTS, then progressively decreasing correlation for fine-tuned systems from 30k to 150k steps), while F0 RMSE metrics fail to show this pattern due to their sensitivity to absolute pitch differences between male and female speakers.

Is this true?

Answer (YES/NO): NO